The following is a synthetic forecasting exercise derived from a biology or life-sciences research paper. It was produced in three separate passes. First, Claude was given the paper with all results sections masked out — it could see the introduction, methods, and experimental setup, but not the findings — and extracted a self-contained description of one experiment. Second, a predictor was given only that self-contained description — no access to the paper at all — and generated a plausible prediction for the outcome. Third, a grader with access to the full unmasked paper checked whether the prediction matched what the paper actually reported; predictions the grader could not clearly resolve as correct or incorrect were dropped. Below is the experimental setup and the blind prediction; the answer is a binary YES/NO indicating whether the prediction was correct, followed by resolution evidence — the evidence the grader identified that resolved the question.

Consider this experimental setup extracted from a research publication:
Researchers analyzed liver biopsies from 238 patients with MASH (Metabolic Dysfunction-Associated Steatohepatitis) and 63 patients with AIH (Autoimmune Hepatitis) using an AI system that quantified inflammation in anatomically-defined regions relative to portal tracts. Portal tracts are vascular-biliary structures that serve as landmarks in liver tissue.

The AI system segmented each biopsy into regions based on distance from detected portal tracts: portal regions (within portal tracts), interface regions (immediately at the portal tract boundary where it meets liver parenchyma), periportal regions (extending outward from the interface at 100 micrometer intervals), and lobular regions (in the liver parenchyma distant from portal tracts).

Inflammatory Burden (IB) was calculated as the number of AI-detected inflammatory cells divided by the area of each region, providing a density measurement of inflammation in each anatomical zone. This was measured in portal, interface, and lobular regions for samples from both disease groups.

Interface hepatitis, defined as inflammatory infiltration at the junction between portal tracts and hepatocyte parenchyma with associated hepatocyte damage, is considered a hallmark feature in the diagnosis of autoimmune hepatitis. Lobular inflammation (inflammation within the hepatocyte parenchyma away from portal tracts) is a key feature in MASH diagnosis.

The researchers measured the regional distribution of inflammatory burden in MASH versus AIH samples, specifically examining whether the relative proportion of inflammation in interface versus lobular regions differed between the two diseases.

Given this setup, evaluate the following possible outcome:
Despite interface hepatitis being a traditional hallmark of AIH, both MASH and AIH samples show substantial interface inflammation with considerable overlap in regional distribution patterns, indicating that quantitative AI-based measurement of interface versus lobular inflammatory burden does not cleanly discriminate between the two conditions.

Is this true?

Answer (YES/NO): YES